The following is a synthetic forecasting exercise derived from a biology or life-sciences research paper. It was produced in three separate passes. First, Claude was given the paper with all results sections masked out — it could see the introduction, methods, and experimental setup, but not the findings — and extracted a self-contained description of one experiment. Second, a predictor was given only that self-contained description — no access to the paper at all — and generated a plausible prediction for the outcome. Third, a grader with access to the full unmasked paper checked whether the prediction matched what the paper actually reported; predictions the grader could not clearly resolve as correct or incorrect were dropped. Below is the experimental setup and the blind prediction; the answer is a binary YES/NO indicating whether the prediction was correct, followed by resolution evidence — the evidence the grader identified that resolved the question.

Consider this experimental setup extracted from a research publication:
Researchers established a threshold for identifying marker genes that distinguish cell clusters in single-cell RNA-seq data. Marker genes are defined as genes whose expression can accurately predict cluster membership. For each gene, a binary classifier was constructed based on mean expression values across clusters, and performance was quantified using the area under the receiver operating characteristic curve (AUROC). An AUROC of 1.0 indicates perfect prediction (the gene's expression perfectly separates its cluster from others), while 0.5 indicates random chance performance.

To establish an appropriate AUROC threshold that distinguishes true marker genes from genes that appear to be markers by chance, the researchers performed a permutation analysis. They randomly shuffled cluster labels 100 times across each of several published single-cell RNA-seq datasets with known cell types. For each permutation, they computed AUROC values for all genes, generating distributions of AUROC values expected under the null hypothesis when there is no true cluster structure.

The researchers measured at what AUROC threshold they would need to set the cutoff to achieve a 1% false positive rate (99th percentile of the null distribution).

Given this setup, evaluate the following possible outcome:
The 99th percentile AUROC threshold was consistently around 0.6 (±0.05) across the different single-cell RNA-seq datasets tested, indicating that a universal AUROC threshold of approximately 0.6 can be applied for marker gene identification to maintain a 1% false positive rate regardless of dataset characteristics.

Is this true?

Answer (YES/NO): NO